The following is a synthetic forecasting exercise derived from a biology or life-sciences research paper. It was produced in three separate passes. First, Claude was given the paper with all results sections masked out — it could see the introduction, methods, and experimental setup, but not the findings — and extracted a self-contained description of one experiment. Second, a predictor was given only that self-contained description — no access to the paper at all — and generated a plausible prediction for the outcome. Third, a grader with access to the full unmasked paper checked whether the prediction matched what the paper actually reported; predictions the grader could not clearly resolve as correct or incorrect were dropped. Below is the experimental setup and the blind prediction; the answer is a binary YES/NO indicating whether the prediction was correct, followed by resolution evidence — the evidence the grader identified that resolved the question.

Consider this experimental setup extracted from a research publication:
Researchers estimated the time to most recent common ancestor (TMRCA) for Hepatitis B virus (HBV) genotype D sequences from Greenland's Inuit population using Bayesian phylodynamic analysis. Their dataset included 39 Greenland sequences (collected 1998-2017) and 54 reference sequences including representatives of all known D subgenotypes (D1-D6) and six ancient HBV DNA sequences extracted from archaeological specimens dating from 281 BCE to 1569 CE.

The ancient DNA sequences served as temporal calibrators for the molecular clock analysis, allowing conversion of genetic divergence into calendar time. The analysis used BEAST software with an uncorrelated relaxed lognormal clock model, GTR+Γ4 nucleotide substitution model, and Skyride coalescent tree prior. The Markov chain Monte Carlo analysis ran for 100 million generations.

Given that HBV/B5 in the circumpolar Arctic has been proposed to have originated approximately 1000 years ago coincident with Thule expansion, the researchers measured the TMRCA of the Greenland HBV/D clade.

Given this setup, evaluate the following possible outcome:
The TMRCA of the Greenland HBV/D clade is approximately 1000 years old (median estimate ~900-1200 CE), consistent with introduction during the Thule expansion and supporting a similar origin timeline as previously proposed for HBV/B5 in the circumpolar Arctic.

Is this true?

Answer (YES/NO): NO